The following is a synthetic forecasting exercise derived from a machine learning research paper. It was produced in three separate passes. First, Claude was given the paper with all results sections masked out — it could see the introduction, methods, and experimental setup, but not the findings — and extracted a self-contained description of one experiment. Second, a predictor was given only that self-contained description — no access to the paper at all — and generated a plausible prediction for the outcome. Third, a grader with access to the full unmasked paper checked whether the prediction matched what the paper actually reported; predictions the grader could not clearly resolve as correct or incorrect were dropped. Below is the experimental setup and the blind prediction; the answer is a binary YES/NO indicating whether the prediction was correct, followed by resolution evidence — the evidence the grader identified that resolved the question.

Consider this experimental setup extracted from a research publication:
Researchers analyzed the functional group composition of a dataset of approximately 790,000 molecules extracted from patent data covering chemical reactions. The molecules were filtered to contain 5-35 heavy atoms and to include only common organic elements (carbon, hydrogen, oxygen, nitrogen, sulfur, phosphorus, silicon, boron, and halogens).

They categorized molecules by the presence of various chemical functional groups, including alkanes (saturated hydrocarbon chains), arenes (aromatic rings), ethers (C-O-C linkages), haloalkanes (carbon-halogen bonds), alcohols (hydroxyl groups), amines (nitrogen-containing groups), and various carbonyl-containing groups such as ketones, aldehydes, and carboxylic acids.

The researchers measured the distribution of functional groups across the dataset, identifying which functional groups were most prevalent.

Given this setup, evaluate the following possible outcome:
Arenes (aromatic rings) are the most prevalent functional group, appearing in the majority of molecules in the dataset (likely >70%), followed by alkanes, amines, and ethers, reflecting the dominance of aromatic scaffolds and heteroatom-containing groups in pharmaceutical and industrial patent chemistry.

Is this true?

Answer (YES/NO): NO